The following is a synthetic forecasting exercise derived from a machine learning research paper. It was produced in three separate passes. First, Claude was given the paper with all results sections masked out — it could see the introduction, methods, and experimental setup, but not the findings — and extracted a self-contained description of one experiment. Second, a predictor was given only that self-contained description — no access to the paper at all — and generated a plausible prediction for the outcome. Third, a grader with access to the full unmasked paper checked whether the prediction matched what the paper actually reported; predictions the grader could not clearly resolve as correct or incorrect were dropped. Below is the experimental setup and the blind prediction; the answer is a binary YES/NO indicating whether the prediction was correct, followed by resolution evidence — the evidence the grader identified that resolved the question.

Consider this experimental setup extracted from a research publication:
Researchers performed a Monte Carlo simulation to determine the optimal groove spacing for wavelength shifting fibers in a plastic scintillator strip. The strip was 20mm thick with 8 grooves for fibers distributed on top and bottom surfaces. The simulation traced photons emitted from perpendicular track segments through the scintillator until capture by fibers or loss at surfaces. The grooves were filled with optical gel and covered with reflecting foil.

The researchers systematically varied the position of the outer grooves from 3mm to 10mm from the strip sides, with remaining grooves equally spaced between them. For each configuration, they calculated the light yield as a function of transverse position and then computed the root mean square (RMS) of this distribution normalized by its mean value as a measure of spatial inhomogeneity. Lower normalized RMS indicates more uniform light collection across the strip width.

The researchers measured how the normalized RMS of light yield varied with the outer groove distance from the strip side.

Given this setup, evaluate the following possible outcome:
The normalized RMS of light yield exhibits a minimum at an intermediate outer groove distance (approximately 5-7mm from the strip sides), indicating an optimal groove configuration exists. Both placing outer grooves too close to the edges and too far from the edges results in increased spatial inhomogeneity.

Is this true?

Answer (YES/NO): NO